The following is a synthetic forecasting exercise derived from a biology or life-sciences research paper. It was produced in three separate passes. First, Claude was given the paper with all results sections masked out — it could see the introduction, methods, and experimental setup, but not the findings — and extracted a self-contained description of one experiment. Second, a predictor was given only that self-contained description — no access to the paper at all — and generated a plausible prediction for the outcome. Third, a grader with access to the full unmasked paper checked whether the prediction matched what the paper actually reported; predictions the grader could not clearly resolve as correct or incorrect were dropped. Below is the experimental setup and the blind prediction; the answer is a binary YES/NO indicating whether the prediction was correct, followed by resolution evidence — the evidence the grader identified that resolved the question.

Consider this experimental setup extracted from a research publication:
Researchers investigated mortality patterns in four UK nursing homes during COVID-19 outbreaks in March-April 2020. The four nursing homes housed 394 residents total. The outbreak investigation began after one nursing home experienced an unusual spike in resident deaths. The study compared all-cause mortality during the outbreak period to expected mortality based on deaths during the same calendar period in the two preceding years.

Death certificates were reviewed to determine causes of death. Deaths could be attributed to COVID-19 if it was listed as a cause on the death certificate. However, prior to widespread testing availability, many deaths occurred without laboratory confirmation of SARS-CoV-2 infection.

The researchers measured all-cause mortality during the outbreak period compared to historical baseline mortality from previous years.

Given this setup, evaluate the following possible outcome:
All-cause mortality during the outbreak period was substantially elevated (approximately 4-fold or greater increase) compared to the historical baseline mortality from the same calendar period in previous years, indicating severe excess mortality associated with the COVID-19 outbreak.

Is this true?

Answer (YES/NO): NO